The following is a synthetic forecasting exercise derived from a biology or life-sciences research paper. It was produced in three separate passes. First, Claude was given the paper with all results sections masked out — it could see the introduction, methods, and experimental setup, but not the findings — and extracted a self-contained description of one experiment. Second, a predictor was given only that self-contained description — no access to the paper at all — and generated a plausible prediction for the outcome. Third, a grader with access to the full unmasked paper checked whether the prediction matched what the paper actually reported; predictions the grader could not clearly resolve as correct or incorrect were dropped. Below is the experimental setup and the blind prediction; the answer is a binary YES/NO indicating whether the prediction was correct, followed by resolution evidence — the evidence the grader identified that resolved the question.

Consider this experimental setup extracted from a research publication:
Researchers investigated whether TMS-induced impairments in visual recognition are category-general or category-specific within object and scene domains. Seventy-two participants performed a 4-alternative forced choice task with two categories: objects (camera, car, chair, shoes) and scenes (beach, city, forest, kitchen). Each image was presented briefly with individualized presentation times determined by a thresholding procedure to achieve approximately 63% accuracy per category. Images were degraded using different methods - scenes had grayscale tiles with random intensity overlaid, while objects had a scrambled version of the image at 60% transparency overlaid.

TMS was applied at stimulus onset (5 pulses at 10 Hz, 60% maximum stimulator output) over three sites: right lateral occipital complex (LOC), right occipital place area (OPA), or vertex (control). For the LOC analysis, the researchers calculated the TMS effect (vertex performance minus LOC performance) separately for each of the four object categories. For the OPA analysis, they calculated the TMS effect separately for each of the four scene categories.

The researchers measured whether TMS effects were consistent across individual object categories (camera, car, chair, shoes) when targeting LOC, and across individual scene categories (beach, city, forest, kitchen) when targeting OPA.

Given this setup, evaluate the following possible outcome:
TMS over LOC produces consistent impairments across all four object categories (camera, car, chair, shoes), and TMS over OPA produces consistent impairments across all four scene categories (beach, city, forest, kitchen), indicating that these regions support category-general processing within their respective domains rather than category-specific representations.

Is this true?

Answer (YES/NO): YES